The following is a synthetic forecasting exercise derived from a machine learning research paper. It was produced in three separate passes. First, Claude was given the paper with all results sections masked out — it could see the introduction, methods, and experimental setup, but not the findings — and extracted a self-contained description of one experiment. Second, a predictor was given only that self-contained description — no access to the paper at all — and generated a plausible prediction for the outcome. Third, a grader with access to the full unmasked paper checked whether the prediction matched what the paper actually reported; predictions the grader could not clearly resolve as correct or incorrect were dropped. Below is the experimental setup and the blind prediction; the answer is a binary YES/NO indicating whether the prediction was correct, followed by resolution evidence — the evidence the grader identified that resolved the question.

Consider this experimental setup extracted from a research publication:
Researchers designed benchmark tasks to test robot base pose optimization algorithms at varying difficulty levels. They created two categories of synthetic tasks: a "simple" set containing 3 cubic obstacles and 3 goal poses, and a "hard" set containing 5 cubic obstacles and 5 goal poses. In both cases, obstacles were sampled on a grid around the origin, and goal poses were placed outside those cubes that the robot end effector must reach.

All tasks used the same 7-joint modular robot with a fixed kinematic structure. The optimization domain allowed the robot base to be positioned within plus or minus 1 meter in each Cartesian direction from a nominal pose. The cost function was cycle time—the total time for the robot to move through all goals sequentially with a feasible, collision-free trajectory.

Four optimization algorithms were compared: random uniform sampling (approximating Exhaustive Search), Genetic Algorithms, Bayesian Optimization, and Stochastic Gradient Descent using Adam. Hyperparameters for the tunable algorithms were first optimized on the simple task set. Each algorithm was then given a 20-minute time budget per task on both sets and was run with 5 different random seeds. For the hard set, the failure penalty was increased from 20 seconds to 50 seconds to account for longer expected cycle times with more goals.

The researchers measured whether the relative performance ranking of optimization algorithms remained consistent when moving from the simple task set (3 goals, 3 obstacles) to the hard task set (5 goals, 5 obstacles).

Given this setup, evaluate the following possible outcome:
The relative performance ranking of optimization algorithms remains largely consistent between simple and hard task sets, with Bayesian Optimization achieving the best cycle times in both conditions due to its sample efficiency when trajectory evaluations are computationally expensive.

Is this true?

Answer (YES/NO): NO